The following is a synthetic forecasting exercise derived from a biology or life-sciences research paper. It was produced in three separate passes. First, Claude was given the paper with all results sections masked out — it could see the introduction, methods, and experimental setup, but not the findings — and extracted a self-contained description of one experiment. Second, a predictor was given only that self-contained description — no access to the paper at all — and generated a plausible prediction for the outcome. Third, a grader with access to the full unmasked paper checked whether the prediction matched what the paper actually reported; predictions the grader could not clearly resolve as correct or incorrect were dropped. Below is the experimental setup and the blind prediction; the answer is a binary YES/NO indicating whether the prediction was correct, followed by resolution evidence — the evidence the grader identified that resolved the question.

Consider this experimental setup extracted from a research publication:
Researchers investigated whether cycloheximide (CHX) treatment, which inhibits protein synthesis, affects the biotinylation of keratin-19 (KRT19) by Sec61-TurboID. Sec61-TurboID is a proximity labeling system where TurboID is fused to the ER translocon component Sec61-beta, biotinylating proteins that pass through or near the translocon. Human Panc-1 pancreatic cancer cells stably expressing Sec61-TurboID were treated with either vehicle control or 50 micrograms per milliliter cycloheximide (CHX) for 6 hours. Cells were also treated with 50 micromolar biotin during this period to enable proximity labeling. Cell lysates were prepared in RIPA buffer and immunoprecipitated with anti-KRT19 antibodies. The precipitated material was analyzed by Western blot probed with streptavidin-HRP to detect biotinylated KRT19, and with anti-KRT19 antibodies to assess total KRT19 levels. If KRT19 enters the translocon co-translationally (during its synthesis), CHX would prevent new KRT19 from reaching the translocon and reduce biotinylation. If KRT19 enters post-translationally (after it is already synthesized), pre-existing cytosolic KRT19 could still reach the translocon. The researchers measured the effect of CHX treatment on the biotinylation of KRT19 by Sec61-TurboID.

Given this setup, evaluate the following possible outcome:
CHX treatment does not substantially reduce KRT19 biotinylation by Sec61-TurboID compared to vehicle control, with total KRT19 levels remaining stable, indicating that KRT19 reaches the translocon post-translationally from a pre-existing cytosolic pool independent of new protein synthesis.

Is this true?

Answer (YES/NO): NO